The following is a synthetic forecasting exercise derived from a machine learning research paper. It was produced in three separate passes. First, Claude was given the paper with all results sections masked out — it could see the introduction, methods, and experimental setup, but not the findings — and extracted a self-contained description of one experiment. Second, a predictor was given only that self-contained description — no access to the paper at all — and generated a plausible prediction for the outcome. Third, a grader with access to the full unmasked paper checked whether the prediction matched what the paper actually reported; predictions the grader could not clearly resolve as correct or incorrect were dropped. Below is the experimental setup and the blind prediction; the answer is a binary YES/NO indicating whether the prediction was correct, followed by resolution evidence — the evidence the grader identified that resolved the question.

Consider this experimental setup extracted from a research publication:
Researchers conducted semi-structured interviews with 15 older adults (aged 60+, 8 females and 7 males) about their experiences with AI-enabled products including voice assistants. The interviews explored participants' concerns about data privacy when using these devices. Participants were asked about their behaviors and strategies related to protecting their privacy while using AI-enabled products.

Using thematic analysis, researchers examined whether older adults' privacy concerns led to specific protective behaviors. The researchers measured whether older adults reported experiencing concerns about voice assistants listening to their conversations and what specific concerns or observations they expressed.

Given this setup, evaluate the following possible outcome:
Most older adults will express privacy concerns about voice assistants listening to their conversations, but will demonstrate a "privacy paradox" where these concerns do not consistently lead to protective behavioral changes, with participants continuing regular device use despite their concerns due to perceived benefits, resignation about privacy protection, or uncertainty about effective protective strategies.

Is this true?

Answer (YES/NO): NO